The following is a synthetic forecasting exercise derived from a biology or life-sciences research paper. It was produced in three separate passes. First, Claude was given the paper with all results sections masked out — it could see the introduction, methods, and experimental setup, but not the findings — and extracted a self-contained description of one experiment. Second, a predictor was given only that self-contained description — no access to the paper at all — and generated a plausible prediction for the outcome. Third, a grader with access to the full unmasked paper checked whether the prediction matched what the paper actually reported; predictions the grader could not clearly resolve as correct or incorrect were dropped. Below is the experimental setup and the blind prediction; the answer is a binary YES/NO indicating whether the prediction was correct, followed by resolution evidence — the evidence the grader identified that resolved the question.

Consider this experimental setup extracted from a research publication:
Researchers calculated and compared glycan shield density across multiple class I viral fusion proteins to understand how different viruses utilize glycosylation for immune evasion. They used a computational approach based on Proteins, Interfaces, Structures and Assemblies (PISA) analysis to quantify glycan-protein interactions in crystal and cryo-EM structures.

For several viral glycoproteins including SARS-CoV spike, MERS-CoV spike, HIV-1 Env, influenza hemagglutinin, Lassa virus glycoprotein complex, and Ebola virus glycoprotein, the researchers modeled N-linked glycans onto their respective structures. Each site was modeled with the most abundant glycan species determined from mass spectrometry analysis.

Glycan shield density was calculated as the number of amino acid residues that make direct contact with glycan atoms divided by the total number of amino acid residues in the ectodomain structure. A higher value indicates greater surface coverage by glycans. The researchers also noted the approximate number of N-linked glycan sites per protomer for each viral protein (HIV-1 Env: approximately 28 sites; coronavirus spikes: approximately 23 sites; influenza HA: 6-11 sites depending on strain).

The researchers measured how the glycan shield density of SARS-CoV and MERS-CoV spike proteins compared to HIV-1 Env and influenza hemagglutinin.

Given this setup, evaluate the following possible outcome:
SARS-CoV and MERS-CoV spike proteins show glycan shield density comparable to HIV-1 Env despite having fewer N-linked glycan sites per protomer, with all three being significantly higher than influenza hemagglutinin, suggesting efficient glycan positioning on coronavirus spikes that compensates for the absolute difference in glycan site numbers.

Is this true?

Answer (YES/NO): NO